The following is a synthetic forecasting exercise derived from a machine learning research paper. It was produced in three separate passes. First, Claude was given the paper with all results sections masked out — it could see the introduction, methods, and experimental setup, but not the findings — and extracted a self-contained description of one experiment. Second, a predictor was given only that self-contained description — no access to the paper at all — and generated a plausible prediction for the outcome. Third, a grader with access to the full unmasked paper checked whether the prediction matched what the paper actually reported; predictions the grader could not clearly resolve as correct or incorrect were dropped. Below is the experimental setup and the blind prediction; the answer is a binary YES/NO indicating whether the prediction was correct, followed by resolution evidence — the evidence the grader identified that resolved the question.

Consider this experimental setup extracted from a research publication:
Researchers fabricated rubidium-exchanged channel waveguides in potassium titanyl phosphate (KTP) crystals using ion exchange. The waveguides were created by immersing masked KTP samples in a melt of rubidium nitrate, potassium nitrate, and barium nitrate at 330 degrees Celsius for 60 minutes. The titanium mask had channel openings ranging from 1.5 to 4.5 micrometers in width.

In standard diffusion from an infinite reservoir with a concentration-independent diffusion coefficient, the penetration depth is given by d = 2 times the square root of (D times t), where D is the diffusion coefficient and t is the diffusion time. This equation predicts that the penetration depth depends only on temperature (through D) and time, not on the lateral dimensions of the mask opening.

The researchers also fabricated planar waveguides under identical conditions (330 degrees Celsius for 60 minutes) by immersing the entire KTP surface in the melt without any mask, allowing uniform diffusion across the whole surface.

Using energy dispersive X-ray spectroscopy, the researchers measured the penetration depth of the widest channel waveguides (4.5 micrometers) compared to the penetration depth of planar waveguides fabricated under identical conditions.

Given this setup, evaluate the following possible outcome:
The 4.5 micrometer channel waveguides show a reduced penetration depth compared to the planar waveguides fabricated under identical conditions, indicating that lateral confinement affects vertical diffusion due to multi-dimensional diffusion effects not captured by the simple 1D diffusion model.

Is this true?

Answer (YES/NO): NO